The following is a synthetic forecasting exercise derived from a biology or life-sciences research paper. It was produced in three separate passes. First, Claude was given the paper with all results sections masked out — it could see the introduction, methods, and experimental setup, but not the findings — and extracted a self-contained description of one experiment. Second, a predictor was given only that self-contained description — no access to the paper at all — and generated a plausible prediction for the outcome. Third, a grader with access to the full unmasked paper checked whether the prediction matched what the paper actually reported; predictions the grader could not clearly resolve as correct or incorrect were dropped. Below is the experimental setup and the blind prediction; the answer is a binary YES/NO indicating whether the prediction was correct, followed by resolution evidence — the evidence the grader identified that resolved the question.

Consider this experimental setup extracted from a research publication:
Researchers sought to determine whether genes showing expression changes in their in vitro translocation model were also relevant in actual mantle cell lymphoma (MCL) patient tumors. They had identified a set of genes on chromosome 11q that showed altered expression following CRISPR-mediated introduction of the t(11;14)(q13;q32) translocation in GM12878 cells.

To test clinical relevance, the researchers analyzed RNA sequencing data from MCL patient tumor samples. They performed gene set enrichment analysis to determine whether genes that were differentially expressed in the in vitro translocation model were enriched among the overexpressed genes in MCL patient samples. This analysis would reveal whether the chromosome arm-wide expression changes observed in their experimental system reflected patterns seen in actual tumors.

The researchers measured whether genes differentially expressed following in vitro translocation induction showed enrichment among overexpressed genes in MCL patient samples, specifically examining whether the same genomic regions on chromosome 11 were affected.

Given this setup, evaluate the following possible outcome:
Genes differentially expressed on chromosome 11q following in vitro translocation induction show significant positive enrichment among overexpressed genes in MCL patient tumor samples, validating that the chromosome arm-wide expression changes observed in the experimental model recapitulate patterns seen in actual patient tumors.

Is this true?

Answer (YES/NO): YES